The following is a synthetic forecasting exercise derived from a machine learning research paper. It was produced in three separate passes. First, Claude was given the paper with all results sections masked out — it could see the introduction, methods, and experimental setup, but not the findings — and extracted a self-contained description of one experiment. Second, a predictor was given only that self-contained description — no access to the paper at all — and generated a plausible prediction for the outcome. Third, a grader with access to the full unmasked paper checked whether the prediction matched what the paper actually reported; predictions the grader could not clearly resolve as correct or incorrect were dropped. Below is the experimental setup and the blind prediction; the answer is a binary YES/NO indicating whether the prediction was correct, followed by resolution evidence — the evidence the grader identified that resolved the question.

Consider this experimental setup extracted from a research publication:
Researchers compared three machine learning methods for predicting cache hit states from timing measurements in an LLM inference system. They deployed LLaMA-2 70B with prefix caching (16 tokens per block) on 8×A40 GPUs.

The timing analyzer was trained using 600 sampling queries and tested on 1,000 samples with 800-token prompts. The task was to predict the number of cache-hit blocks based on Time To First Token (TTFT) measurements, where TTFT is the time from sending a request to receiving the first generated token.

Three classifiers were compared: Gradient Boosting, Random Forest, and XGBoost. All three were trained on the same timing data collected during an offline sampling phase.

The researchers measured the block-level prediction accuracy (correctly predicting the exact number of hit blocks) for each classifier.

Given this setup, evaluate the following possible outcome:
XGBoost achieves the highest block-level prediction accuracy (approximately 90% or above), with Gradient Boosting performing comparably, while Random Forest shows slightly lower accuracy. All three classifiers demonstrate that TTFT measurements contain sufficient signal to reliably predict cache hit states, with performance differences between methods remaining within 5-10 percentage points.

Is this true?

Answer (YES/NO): NO